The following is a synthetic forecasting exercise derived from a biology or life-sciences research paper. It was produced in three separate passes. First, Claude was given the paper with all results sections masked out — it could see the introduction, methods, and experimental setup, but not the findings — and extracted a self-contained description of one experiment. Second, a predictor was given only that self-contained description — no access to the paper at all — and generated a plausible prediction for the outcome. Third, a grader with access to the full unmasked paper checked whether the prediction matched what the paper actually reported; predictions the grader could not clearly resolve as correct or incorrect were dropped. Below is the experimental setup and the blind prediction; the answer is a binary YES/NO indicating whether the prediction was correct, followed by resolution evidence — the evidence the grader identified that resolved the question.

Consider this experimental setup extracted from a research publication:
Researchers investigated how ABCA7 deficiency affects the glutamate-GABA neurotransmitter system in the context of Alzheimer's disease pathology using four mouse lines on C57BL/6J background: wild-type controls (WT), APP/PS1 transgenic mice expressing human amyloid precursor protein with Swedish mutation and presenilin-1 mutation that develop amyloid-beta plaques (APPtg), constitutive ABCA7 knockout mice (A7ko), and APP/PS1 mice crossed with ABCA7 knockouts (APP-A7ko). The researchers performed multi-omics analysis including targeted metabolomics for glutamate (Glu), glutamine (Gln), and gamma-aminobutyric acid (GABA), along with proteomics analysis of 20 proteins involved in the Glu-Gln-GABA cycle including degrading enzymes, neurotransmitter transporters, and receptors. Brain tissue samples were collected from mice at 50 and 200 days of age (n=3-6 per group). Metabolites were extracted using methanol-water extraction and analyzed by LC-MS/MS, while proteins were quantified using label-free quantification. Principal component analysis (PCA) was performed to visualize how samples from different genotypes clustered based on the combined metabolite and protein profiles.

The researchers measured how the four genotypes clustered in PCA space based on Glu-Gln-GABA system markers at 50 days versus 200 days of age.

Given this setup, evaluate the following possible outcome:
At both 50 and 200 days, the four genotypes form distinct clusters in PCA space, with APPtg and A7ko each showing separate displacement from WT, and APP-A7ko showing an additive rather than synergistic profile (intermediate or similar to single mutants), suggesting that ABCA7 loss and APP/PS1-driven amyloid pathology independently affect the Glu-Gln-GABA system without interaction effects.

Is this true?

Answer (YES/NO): NO